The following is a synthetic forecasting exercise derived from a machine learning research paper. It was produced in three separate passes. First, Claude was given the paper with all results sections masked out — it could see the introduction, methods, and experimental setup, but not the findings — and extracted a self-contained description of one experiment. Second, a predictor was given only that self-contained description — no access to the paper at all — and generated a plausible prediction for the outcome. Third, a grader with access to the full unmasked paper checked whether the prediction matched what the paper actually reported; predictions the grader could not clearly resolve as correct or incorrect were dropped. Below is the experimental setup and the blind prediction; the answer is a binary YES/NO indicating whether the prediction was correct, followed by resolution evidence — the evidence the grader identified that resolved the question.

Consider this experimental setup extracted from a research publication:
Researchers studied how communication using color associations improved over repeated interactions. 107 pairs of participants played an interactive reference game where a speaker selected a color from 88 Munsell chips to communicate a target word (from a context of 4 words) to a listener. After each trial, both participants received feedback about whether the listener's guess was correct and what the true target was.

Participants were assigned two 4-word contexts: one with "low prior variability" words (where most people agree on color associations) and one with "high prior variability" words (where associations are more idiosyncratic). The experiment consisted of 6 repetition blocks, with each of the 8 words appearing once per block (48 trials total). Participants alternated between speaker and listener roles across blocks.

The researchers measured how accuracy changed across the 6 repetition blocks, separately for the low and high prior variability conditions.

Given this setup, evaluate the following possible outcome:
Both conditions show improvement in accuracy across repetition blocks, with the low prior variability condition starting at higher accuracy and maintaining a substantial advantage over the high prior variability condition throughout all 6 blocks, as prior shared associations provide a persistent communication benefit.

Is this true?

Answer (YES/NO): YES